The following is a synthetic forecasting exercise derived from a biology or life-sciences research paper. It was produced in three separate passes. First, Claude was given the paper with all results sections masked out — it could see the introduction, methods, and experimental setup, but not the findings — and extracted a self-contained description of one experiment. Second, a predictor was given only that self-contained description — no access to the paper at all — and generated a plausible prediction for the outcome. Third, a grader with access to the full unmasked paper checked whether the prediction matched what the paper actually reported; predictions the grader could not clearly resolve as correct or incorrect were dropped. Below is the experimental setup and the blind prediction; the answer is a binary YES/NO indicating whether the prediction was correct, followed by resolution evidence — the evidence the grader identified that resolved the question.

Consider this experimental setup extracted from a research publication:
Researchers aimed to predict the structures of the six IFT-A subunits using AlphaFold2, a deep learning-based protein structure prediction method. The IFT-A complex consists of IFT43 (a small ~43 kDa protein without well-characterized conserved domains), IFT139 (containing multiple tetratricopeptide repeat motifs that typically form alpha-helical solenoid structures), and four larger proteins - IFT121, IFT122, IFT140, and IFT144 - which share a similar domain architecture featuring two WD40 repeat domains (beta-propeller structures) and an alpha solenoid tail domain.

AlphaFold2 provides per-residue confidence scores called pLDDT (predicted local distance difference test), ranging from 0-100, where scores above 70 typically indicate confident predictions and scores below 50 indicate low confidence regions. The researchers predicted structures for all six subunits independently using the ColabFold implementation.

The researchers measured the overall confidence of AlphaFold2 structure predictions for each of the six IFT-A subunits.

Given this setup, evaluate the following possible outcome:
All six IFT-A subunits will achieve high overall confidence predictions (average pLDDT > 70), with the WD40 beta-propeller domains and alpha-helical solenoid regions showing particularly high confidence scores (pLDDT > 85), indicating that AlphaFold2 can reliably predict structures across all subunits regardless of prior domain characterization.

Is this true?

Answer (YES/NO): NO